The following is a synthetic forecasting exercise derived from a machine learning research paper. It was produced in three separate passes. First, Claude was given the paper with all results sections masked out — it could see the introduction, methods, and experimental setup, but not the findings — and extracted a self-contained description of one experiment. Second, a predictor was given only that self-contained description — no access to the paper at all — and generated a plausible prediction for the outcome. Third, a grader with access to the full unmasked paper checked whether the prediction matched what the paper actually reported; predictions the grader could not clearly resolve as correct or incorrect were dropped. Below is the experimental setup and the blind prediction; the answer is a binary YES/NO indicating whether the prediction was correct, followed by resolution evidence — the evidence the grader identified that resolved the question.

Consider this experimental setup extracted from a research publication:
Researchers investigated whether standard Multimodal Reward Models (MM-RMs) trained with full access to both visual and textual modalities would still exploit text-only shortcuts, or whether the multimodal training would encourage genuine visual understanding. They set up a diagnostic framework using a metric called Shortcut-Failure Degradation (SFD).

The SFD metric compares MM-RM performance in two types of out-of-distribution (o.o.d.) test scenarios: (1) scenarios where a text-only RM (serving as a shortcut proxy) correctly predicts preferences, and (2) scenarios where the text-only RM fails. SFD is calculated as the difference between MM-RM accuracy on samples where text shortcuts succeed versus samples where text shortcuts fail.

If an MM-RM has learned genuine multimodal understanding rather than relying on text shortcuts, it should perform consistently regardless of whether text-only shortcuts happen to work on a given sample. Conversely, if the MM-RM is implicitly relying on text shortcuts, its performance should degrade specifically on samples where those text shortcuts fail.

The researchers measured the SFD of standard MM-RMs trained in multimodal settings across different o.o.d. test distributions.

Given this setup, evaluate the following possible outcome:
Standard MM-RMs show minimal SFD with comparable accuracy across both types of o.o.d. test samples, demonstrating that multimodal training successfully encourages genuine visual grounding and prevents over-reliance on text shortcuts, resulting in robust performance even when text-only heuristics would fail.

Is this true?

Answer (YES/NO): NO